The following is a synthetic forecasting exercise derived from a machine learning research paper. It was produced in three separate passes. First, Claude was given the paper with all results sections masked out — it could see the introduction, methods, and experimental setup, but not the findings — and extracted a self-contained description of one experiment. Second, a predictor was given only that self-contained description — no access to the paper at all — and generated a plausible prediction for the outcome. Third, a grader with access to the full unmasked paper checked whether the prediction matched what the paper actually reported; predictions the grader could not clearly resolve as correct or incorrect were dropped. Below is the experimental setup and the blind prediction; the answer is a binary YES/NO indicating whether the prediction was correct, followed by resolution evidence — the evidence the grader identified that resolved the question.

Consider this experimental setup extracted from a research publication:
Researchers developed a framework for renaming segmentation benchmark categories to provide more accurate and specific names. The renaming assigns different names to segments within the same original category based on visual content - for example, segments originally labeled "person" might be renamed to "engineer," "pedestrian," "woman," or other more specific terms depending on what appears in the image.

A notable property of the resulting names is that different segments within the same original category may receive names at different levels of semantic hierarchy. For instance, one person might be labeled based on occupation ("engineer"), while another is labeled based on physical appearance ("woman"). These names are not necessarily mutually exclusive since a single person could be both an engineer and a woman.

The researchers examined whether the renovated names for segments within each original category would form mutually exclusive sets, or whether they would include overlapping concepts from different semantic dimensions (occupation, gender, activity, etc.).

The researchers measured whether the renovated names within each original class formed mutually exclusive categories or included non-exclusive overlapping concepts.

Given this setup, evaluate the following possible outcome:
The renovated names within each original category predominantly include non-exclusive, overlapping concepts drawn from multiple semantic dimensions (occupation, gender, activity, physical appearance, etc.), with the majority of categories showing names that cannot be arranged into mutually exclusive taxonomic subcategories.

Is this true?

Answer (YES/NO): YES